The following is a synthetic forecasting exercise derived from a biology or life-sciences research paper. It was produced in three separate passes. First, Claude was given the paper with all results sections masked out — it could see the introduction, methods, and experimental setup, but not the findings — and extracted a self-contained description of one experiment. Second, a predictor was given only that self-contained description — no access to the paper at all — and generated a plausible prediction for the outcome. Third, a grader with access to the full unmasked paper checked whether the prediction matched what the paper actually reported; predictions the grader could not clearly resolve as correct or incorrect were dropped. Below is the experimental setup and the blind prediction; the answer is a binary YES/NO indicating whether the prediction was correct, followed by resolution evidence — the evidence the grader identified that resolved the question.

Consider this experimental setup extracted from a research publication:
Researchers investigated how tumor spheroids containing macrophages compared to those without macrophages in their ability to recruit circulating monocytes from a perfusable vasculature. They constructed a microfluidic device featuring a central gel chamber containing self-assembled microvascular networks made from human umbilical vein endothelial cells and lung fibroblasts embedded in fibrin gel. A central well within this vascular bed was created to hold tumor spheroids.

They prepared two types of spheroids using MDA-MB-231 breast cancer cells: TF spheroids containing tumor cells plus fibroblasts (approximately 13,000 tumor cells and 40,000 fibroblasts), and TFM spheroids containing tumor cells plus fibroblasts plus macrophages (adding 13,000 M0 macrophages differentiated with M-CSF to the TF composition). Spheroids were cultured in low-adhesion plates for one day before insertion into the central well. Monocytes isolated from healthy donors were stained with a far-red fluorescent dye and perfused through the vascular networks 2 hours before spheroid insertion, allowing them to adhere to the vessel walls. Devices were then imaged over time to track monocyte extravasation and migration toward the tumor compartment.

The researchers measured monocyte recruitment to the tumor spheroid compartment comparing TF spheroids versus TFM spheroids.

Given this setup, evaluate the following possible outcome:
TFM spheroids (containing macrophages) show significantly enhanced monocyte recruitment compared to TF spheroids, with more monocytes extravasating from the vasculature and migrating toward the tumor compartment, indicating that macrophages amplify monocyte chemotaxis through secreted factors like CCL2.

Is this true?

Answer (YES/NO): YES